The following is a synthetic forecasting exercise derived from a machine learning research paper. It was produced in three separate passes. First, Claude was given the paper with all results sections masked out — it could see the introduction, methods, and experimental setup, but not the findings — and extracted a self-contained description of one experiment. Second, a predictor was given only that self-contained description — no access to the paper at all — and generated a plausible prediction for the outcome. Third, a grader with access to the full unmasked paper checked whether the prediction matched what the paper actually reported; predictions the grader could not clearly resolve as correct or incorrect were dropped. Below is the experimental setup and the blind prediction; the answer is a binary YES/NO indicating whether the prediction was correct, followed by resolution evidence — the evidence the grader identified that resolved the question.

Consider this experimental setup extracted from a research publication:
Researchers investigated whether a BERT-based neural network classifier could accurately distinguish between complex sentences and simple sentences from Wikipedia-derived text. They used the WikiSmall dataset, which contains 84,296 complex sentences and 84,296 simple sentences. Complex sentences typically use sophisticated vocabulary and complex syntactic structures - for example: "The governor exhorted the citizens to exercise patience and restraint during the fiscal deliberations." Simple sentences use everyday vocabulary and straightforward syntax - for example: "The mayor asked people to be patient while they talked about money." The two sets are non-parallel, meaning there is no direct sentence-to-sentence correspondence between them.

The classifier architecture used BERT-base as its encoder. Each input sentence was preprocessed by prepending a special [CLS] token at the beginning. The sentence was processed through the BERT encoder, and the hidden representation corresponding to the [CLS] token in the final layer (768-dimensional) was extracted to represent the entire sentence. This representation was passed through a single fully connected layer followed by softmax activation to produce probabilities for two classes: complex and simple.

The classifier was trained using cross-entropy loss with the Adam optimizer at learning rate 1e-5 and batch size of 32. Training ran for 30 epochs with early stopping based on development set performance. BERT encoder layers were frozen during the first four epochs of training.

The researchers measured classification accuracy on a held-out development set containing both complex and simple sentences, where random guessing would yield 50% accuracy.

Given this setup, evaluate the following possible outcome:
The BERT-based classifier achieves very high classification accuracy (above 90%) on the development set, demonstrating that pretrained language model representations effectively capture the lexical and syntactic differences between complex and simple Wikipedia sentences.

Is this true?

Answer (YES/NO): YES